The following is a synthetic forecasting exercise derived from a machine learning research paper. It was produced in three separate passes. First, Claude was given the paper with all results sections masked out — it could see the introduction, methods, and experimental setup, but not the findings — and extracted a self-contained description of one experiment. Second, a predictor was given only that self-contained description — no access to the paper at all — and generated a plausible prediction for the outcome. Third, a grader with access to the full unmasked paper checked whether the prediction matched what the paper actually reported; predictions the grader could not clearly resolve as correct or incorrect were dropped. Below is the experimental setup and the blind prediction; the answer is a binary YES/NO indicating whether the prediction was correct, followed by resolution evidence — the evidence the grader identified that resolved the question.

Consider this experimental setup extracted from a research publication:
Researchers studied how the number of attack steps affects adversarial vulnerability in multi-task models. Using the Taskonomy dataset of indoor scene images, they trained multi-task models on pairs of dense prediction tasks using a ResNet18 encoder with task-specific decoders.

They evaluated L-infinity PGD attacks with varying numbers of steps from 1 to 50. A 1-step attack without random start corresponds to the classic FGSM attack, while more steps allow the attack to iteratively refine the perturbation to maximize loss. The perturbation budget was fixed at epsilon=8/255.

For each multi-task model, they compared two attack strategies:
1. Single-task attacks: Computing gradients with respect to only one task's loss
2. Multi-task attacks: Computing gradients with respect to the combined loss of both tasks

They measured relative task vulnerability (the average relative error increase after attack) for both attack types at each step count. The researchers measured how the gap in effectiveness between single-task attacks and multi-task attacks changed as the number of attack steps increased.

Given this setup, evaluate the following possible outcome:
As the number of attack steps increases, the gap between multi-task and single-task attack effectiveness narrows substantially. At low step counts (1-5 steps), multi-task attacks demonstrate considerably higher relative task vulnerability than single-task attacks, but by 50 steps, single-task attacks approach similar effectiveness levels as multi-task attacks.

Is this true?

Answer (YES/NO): NO